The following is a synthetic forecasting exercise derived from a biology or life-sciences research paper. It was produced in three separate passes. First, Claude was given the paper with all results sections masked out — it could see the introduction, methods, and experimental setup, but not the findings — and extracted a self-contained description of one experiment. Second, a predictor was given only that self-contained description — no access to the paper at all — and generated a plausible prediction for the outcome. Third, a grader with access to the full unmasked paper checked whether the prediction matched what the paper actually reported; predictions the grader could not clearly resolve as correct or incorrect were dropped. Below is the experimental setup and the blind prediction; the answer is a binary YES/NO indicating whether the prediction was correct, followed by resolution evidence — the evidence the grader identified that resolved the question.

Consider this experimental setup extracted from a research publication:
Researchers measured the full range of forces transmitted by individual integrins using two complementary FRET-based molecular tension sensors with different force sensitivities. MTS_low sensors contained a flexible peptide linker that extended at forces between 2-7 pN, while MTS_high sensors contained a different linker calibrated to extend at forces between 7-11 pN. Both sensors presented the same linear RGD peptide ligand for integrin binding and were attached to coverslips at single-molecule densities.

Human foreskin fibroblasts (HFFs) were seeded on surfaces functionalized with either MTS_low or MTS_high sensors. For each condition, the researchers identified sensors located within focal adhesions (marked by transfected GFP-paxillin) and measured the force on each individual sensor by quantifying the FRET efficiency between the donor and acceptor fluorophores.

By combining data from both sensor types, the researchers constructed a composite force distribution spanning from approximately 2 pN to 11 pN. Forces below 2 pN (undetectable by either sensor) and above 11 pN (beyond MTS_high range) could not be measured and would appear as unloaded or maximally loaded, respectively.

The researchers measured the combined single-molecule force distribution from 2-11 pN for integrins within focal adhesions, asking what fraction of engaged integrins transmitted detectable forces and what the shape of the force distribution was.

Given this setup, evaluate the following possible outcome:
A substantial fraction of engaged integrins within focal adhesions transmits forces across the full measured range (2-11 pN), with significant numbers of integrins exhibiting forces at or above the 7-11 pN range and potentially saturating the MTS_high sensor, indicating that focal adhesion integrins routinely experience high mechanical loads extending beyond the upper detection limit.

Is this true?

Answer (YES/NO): NO